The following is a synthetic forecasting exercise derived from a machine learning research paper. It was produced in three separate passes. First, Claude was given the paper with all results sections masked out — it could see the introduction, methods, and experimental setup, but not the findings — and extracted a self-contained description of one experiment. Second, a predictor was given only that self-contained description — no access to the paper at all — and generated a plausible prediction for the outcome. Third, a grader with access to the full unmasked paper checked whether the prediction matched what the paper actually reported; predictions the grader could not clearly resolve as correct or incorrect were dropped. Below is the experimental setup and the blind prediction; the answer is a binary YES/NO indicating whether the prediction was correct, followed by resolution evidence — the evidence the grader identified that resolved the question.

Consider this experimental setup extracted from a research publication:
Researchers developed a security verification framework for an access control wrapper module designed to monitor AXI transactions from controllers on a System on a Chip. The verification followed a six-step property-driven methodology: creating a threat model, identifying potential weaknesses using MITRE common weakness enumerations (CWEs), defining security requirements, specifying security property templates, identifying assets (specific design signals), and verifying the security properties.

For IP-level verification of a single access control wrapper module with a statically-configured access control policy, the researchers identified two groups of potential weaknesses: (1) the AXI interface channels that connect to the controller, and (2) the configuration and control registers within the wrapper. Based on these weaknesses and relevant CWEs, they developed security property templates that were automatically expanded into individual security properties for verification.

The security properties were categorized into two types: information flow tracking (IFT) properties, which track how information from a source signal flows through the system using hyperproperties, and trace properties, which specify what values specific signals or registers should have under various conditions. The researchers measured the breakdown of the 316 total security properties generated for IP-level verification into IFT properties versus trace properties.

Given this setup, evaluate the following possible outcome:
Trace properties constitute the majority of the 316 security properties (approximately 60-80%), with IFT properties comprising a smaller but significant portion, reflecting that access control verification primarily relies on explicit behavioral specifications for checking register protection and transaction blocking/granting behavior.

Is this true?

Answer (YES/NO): NO